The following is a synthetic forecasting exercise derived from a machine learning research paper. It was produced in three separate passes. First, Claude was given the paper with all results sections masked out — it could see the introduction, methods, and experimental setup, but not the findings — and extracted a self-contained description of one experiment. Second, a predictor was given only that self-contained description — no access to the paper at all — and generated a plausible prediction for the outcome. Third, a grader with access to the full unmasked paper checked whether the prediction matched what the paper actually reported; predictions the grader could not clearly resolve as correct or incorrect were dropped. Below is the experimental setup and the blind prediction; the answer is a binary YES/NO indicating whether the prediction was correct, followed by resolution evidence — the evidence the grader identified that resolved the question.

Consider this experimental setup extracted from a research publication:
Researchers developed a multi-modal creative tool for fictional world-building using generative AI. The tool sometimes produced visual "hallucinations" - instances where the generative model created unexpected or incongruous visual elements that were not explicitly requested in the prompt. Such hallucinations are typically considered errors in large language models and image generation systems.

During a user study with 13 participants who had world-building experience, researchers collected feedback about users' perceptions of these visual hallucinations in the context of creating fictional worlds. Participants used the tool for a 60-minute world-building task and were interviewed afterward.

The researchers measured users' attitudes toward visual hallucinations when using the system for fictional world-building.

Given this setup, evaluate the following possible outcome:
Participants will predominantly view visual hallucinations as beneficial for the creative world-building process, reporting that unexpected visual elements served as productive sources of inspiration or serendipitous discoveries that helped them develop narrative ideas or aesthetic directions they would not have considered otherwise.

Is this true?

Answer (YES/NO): NO